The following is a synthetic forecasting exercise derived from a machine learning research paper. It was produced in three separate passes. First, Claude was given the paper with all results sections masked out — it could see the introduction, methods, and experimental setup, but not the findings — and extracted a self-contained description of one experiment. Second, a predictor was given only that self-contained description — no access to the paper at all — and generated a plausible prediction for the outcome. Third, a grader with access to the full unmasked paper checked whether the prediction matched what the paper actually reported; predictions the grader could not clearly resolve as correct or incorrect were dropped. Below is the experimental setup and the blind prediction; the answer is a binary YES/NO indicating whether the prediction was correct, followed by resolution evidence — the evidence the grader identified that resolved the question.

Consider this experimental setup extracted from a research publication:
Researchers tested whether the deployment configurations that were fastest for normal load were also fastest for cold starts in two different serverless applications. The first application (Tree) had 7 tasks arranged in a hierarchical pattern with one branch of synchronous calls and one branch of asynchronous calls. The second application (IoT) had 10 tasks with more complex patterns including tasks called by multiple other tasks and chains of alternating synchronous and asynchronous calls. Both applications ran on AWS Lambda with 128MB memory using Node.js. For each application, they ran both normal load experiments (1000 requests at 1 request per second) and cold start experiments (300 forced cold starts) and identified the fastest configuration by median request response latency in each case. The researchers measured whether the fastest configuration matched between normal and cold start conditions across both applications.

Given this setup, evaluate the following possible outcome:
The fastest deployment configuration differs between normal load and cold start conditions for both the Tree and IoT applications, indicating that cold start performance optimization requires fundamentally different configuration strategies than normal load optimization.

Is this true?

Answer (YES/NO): NO